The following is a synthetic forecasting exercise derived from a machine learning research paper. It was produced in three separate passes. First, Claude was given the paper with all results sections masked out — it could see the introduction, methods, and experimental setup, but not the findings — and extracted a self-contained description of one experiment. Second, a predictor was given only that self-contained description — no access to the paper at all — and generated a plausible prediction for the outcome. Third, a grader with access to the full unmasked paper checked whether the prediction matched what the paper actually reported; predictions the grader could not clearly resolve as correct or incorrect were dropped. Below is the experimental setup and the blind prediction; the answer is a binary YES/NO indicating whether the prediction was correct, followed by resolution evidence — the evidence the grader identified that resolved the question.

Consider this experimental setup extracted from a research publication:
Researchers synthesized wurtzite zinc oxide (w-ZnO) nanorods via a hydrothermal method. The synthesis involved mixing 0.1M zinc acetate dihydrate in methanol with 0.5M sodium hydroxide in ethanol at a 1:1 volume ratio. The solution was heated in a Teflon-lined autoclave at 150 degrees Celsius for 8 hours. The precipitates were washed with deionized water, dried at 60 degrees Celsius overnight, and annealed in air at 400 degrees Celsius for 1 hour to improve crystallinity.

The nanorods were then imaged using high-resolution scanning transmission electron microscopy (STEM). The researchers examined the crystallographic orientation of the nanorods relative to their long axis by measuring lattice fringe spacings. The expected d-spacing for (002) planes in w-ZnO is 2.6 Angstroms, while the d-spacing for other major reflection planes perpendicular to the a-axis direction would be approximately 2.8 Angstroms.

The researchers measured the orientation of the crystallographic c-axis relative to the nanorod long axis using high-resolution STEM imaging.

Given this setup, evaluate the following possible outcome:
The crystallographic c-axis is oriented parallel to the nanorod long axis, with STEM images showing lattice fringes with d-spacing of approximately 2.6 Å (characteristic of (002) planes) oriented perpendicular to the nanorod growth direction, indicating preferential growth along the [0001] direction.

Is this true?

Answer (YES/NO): YES